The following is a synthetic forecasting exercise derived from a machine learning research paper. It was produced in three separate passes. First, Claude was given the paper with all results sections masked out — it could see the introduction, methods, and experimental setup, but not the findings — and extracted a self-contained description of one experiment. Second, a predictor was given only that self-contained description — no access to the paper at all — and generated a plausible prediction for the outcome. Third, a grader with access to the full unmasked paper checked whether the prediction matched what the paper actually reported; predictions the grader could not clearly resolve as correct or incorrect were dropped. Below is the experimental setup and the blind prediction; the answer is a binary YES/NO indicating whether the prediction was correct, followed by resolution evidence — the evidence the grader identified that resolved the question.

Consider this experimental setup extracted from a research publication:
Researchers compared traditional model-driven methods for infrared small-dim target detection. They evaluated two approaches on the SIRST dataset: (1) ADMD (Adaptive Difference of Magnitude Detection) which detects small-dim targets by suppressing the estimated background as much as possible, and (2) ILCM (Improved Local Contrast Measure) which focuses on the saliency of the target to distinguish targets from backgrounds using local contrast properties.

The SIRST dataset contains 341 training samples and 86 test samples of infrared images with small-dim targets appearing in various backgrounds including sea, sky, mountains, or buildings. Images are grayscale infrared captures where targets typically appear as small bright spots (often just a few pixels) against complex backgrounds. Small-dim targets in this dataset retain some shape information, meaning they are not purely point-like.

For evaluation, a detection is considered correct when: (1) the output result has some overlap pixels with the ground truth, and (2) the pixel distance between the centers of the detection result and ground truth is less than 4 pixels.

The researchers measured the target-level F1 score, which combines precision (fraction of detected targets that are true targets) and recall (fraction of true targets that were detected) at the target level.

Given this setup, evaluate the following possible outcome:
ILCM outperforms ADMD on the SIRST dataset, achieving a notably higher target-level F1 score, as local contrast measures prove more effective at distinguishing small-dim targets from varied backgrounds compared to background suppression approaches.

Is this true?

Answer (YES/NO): NO